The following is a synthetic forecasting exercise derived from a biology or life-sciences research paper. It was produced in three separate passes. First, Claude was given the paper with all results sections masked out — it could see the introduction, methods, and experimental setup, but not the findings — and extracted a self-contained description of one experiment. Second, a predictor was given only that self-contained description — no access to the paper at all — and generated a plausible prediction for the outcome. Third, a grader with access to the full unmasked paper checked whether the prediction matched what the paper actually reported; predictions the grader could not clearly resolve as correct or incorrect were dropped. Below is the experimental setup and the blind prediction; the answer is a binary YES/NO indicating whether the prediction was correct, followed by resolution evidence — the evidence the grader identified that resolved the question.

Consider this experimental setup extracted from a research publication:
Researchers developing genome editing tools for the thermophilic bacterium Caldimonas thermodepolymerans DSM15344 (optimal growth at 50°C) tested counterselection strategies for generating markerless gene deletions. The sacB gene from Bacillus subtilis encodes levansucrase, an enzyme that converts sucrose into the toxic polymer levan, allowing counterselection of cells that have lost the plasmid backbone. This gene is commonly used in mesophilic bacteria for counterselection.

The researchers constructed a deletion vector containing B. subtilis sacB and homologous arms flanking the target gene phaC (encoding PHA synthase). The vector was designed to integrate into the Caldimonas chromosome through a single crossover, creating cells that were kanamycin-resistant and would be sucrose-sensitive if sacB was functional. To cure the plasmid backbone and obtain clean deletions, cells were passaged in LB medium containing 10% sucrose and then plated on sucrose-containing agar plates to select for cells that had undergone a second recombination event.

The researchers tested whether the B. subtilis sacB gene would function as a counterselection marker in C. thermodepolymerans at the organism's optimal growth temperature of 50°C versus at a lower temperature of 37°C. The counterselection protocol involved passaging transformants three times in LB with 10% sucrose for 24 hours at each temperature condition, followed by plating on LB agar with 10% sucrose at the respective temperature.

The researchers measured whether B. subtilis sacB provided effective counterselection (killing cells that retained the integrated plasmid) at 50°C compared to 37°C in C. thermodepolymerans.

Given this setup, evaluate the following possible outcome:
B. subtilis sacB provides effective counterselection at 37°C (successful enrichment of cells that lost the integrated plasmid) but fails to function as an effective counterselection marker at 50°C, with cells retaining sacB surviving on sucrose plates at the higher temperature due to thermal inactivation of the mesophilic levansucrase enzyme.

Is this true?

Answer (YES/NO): NO